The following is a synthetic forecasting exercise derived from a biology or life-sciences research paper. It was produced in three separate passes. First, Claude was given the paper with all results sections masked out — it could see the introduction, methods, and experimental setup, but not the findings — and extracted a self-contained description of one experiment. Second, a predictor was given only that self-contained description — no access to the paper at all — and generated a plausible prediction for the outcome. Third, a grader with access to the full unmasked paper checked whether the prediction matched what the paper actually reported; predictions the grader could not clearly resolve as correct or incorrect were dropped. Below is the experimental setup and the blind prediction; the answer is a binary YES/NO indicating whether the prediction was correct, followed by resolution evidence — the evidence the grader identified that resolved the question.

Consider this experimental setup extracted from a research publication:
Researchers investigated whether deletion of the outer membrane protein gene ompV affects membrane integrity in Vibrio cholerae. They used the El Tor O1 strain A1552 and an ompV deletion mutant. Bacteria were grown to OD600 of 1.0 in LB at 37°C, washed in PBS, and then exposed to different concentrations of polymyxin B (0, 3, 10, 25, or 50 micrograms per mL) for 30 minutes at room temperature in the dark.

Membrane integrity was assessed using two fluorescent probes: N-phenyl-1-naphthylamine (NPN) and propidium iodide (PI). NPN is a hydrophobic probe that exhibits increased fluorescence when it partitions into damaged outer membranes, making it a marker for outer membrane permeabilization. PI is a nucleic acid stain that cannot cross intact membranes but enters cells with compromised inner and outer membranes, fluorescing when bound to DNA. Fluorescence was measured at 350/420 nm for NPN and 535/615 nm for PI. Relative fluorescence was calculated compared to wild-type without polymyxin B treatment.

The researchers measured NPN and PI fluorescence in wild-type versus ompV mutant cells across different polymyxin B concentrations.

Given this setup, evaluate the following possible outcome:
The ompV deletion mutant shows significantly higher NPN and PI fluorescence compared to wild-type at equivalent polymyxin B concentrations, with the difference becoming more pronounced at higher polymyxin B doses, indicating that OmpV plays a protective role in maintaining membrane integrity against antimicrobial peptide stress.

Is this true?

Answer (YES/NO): NO